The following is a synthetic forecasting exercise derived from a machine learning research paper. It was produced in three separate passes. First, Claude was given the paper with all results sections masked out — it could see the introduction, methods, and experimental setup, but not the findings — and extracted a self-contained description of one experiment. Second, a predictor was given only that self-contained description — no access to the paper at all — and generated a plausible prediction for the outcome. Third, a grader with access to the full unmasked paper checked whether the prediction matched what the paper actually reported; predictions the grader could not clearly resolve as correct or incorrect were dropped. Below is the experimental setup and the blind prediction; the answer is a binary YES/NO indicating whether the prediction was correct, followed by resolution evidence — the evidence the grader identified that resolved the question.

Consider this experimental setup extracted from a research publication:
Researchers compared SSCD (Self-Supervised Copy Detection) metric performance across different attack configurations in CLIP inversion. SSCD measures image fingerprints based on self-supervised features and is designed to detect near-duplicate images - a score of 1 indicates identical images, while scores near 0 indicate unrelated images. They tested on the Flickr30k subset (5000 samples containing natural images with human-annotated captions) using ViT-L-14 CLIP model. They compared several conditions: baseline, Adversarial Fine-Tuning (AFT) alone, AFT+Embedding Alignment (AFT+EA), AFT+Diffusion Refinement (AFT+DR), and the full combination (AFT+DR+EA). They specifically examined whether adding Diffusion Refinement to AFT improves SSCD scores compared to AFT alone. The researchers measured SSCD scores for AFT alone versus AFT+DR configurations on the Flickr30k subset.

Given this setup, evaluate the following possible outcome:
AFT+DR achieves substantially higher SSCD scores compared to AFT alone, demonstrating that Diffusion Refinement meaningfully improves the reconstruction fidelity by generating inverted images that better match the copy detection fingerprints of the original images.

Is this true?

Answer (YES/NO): YES